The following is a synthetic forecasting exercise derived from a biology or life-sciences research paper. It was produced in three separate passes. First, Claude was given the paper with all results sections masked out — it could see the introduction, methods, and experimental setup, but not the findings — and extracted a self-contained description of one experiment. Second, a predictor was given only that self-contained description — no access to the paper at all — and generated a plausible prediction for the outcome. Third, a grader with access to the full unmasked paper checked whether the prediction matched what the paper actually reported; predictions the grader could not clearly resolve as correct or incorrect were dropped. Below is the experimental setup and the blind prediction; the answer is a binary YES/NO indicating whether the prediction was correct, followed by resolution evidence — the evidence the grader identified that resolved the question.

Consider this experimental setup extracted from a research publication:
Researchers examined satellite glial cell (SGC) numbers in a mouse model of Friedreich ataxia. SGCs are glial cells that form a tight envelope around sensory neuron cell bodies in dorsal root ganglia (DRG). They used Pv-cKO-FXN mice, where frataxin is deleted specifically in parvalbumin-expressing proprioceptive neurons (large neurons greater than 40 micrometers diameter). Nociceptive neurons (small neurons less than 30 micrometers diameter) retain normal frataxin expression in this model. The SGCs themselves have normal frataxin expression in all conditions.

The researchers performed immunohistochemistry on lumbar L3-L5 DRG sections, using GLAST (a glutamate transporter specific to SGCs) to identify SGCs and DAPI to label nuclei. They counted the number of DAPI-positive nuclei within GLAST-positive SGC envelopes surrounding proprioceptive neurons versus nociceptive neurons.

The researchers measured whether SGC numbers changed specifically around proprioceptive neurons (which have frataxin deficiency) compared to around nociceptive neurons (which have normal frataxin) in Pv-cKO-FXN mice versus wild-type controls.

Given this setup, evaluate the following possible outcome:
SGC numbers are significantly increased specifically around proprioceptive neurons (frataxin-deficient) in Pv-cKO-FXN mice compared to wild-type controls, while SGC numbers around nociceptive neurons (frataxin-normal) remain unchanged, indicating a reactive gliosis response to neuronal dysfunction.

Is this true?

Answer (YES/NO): NO